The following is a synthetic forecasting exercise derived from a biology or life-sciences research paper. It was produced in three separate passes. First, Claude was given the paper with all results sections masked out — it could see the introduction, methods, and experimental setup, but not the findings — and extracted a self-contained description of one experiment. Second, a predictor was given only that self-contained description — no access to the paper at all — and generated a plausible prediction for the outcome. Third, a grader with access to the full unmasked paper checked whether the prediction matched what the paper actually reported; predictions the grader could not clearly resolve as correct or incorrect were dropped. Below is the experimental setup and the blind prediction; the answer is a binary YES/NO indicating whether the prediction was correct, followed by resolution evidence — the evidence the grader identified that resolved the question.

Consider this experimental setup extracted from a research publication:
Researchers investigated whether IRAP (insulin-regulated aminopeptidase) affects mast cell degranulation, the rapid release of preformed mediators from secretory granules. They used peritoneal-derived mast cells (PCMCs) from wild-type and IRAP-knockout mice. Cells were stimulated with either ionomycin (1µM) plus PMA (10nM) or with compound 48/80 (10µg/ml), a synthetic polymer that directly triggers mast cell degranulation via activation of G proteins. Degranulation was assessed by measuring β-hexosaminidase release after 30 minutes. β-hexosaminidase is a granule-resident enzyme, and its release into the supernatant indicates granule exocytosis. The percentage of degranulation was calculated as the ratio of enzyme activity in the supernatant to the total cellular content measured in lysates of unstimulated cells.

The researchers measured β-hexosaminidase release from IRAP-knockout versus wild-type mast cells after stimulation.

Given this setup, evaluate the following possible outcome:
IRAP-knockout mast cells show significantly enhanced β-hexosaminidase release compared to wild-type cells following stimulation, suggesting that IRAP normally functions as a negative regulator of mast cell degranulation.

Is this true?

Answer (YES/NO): NO